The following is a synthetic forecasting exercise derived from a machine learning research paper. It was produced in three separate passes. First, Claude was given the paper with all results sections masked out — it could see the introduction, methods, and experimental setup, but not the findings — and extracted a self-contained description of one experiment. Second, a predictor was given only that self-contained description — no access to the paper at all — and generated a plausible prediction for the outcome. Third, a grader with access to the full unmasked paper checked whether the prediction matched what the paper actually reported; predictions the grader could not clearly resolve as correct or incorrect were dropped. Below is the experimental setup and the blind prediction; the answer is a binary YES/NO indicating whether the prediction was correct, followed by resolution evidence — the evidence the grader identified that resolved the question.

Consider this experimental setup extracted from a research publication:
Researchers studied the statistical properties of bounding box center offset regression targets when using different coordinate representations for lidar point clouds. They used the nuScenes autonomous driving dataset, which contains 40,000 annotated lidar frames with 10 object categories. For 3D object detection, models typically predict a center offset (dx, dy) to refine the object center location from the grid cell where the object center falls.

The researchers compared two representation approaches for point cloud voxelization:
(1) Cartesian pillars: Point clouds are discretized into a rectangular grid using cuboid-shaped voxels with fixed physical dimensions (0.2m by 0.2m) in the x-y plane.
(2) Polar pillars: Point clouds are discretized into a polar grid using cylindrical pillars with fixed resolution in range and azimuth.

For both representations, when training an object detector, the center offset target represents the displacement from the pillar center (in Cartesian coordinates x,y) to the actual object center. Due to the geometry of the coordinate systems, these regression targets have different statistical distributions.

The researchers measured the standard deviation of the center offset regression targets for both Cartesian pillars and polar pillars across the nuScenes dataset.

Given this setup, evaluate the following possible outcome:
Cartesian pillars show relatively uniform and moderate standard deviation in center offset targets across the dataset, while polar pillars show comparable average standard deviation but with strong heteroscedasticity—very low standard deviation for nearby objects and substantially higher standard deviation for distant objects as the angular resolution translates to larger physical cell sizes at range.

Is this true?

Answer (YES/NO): NO